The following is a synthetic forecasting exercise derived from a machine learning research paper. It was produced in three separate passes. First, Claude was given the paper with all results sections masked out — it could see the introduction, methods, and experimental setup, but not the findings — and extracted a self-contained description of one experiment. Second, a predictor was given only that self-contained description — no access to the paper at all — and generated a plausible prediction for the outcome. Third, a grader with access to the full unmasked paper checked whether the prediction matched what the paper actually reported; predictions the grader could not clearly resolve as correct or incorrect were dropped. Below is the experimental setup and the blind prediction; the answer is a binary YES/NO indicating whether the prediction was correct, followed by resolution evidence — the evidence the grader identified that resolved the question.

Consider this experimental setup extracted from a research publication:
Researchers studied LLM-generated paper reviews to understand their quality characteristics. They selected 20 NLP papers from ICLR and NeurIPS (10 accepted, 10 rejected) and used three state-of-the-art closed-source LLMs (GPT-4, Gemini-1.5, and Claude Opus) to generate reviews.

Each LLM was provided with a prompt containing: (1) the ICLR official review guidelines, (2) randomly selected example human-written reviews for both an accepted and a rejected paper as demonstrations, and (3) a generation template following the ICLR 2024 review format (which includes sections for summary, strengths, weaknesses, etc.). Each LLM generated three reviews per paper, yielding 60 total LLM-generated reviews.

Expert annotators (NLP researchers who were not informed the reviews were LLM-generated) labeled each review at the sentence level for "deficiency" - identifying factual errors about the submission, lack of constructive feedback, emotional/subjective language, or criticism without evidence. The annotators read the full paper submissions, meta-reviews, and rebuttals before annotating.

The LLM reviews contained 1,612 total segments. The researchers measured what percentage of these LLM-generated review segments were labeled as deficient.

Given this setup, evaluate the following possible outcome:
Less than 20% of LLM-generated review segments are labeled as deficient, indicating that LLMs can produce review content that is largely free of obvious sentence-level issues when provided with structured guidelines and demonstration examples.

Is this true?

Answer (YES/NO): YES